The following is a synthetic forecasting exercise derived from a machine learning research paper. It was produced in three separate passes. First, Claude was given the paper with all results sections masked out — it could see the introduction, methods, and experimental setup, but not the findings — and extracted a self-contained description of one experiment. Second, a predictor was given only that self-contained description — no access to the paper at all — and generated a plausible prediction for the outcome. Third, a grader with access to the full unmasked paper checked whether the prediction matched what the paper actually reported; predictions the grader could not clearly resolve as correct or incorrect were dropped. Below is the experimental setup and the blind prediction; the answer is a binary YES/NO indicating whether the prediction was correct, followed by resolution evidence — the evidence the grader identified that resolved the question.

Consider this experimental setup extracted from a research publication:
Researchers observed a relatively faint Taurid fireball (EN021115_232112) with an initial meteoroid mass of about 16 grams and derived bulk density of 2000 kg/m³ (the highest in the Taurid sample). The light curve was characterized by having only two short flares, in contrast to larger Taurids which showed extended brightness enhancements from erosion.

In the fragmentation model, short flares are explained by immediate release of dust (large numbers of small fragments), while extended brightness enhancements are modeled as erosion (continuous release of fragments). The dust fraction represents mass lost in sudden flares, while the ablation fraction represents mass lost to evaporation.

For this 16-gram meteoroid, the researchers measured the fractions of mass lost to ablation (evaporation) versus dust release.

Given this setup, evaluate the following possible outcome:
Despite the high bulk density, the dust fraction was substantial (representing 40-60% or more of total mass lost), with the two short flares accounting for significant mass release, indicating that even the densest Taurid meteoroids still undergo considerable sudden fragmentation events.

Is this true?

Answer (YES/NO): YES